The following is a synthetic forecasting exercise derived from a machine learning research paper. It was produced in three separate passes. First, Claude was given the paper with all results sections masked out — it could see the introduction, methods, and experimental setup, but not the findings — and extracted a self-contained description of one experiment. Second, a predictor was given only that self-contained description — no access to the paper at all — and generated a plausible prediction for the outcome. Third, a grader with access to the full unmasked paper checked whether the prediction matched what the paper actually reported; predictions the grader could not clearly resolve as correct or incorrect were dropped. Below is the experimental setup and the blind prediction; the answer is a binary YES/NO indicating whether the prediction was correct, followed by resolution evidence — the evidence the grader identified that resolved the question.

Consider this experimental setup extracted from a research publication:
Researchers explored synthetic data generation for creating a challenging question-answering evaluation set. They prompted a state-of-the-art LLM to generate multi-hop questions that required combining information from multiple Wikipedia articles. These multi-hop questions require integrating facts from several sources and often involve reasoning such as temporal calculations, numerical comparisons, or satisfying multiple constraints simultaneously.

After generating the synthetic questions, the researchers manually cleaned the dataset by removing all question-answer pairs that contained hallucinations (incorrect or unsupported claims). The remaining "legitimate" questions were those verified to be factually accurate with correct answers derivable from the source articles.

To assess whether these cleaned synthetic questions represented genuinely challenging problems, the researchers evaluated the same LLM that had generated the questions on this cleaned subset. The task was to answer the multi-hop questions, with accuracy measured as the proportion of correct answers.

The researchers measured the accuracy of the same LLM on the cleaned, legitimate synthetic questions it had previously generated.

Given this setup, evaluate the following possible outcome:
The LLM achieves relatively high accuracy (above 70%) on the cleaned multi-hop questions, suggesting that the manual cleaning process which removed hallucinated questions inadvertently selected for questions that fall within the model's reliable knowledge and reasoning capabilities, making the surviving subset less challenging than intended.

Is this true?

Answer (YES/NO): NO